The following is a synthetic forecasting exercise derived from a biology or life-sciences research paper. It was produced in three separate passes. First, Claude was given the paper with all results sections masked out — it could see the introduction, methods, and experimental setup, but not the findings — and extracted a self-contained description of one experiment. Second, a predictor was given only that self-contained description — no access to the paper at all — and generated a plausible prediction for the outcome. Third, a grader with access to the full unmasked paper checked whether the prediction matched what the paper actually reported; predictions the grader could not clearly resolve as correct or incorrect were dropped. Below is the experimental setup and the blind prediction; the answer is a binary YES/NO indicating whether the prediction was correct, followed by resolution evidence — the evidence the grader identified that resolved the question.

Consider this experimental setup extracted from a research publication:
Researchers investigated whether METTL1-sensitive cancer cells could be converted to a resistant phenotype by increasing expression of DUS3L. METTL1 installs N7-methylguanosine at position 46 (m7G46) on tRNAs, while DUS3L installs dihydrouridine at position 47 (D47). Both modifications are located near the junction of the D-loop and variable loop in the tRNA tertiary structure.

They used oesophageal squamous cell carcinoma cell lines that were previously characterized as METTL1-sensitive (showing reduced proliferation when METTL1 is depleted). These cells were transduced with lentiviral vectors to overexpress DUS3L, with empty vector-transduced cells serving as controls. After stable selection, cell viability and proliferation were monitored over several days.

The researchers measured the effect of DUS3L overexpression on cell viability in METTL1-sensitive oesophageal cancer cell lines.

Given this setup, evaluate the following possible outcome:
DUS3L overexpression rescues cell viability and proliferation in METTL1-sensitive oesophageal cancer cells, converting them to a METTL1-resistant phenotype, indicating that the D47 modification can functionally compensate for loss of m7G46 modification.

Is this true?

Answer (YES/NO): NO